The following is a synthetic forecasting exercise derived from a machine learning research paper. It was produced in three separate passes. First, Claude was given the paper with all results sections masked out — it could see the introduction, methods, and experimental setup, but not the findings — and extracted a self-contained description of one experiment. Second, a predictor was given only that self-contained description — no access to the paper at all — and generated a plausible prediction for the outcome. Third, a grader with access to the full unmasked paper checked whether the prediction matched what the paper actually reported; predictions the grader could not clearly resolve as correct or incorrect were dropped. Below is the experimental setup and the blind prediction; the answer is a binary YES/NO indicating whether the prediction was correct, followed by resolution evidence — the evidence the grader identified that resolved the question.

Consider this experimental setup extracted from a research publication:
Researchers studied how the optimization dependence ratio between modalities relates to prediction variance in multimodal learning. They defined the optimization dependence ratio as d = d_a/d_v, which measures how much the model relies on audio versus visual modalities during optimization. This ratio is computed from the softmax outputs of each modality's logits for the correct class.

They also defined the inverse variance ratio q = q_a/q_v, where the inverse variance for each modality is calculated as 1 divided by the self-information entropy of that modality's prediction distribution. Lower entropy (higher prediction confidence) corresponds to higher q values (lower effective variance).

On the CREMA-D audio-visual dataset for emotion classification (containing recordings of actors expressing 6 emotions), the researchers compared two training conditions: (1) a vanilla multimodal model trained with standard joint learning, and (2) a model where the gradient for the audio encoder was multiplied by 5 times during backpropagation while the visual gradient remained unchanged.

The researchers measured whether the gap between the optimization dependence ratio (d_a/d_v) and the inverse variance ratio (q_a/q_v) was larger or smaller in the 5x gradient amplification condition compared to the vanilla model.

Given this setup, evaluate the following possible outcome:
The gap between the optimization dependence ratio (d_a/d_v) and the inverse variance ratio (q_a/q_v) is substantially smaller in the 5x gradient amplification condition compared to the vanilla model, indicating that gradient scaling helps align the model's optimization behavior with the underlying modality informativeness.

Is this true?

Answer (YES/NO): YES